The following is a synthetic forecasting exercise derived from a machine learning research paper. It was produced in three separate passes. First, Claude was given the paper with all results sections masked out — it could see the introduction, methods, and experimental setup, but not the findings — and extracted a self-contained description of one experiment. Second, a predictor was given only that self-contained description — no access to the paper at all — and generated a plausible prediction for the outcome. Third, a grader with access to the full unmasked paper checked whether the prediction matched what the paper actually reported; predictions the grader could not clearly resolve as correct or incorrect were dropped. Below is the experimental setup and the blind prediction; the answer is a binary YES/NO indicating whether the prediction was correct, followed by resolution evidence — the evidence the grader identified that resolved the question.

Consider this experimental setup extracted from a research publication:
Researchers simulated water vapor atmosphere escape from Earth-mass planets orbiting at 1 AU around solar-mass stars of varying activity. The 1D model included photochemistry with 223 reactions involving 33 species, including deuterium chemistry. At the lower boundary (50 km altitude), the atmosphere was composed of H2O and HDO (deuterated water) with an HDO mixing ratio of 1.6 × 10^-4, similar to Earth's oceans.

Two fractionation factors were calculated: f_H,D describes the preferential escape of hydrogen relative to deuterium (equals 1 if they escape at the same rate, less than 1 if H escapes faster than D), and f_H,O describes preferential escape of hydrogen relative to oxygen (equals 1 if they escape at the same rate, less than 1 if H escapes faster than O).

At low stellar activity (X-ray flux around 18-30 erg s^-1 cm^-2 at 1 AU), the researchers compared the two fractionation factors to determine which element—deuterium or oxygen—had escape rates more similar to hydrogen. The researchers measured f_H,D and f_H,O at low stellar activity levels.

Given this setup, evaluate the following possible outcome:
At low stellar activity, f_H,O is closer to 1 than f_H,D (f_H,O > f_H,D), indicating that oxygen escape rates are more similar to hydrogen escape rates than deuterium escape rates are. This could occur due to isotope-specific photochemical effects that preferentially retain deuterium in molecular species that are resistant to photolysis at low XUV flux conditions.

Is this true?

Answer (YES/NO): NO